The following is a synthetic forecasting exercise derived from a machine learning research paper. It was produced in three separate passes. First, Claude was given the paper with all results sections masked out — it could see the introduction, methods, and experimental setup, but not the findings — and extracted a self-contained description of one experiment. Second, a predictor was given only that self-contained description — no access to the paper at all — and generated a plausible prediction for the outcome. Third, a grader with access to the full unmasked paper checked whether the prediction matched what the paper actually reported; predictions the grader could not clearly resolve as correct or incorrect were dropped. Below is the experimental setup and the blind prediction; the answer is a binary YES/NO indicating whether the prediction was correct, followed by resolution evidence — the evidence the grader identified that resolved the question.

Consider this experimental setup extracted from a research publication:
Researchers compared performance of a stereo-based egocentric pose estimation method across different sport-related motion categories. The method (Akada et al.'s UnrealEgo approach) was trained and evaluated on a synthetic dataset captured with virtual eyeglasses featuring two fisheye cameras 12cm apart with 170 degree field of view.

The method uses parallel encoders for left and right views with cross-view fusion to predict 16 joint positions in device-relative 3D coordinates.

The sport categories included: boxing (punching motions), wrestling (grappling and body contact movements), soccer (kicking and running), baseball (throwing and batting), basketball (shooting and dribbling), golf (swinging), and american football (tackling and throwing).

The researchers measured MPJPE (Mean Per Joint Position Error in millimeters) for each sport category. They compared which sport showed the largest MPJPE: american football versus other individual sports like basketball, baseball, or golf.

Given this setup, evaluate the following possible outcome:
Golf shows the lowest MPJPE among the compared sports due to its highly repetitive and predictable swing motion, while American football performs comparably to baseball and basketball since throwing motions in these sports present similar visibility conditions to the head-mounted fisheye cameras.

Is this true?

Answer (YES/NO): NO